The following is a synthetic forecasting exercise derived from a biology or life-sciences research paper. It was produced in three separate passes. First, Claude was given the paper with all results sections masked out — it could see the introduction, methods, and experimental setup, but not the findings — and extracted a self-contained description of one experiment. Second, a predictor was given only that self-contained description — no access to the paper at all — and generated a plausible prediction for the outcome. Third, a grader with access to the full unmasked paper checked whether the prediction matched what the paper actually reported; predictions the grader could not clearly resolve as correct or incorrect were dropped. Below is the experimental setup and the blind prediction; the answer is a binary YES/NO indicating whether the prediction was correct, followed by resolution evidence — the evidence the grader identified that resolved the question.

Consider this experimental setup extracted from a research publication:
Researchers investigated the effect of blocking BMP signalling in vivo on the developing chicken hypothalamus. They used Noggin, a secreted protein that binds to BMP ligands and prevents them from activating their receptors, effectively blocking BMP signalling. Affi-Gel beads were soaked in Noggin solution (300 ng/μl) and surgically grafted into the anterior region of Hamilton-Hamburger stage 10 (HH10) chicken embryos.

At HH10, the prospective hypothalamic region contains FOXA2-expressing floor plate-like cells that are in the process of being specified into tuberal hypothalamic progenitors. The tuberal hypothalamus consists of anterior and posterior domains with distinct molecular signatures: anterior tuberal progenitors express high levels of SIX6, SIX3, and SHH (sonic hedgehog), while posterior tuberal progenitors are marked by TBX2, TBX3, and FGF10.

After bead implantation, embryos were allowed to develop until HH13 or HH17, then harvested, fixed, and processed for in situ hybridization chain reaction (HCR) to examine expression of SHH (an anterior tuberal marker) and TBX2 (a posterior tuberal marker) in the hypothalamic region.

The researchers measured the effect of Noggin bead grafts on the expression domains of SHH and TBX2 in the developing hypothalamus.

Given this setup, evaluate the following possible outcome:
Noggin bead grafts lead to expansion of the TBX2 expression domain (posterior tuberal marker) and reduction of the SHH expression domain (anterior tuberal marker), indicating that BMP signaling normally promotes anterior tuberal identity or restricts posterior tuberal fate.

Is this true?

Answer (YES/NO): NO